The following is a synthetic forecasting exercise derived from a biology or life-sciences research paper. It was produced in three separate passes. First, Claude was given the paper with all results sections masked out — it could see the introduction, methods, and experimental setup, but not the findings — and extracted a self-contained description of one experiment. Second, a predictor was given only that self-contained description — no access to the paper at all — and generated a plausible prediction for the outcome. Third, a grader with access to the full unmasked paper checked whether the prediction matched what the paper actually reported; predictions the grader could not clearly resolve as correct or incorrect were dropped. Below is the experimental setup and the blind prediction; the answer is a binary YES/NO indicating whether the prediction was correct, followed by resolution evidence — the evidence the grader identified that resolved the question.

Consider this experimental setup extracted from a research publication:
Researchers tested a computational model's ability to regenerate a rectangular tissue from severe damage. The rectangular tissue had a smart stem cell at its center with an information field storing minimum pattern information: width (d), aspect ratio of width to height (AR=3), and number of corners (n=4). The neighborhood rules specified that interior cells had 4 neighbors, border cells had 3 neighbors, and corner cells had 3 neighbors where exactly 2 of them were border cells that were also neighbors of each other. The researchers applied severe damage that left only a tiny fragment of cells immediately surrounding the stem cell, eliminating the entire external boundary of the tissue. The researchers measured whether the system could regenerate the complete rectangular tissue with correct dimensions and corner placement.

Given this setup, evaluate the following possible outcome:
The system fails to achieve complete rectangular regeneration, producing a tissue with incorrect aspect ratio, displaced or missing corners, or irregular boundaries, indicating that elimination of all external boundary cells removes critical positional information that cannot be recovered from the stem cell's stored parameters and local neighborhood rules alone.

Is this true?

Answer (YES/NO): NO